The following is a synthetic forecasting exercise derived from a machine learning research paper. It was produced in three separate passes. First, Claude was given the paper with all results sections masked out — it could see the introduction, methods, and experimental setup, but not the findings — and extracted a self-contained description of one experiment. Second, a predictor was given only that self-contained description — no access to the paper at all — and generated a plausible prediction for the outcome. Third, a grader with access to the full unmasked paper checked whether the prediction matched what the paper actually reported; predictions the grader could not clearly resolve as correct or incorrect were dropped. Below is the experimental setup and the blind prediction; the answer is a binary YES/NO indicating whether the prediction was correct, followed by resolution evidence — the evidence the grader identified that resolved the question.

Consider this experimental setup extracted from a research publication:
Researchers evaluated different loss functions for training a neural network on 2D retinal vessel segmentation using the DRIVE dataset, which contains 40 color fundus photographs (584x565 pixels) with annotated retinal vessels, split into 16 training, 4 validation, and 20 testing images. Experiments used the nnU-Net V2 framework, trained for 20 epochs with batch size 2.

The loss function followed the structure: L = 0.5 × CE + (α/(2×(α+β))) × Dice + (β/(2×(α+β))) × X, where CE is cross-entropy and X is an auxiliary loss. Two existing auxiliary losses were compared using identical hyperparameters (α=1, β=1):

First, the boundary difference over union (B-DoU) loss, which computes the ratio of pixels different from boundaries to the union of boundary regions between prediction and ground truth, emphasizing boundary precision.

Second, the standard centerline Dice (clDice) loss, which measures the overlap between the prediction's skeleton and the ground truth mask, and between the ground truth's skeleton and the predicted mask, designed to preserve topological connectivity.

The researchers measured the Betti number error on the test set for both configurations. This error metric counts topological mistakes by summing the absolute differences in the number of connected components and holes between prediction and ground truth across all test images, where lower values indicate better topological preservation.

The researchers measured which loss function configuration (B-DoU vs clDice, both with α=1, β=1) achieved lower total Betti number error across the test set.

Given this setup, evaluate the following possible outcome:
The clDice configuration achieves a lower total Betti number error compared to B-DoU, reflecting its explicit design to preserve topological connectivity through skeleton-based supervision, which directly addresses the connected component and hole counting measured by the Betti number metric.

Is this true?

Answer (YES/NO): NO